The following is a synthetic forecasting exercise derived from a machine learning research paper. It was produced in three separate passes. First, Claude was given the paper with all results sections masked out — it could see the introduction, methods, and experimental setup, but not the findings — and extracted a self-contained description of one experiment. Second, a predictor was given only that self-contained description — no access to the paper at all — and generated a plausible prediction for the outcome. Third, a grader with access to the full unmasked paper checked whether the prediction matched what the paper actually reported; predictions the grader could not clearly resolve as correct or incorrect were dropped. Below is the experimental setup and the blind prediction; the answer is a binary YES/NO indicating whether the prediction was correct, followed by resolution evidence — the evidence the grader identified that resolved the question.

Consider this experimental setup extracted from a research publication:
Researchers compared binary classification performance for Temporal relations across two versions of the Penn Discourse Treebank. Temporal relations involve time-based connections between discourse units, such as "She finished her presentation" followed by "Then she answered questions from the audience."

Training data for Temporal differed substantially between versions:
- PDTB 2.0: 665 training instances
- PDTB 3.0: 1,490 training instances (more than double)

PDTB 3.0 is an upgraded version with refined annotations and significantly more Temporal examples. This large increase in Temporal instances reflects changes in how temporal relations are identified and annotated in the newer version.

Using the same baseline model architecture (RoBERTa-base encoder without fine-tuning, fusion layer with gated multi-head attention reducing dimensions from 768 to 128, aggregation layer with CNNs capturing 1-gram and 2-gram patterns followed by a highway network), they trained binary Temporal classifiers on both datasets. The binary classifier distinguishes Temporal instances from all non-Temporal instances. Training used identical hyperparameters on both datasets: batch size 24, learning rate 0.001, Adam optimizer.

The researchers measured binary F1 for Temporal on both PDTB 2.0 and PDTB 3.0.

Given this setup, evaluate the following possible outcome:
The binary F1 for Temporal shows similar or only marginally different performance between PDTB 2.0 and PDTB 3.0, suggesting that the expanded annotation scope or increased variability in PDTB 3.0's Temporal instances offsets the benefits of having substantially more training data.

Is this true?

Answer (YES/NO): NO